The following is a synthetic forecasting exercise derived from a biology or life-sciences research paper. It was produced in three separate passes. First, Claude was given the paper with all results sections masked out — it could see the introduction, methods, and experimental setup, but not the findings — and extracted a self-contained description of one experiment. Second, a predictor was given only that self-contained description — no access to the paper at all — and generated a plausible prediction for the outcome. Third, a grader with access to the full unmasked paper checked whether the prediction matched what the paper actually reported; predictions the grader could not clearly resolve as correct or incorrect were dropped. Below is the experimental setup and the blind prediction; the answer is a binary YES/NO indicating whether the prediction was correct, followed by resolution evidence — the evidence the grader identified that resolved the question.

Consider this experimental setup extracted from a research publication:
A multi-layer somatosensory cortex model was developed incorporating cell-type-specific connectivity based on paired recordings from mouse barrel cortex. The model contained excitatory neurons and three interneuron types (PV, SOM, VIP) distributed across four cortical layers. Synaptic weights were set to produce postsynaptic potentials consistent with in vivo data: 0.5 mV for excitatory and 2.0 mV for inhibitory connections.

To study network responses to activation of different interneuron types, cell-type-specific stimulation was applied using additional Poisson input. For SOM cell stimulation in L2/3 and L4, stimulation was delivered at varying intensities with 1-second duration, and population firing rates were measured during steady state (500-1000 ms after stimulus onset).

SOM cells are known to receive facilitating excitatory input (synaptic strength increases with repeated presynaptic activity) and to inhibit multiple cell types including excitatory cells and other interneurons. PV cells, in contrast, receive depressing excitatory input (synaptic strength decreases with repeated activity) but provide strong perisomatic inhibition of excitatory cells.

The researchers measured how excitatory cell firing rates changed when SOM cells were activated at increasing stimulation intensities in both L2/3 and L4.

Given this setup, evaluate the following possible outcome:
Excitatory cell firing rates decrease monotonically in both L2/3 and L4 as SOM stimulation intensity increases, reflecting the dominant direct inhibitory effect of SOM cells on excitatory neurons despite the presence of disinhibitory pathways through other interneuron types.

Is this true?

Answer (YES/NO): NO